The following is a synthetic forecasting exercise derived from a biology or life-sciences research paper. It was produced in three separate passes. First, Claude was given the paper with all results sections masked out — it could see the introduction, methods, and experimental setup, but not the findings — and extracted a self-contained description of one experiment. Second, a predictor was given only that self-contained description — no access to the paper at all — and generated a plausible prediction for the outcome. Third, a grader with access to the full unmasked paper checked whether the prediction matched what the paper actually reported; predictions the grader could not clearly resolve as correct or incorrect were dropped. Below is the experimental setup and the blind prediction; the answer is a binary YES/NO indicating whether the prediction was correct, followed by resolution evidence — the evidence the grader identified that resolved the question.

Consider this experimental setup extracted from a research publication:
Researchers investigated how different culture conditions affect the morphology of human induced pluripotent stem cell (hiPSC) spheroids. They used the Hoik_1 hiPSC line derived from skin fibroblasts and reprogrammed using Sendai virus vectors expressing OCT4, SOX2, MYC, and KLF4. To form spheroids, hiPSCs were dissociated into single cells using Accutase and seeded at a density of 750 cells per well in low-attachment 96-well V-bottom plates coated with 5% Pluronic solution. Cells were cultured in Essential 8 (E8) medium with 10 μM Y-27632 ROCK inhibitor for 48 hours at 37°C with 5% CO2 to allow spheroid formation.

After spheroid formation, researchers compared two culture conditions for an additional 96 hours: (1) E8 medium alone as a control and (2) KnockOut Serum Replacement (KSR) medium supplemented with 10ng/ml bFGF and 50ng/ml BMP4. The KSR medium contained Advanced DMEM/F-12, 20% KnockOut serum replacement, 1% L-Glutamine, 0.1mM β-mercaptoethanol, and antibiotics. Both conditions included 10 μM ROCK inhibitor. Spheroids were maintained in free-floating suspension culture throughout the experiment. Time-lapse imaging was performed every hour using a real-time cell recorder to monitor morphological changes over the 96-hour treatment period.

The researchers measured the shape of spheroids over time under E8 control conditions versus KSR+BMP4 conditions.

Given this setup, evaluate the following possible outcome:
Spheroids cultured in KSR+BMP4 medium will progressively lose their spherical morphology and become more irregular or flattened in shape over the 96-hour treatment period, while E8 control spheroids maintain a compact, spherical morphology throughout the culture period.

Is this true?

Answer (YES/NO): NO